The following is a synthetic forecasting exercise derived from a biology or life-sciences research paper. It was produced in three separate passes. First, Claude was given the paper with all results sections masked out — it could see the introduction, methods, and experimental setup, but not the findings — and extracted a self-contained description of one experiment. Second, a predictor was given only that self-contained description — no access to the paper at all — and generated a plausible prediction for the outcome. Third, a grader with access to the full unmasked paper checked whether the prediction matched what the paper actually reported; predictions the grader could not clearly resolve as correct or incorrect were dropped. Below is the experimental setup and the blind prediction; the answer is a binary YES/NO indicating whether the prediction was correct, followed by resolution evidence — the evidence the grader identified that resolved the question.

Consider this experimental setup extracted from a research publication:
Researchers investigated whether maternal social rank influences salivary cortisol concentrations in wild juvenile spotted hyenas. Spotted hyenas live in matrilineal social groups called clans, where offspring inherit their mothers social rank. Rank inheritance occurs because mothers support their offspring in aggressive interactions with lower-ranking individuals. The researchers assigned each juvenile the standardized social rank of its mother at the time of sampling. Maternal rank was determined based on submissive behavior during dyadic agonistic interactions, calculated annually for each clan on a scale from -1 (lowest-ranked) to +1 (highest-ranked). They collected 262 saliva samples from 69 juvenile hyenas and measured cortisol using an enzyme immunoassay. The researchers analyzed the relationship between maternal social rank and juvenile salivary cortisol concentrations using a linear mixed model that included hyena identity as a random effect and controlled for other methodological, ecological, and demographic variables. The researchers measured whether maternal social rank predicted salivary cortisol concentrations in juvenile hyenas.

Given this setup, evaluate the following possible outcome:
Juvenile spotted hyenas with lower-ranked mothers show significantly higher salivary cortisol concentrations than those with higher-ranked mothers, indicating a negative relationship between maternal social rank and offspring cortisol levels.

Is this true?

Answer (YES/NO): NO